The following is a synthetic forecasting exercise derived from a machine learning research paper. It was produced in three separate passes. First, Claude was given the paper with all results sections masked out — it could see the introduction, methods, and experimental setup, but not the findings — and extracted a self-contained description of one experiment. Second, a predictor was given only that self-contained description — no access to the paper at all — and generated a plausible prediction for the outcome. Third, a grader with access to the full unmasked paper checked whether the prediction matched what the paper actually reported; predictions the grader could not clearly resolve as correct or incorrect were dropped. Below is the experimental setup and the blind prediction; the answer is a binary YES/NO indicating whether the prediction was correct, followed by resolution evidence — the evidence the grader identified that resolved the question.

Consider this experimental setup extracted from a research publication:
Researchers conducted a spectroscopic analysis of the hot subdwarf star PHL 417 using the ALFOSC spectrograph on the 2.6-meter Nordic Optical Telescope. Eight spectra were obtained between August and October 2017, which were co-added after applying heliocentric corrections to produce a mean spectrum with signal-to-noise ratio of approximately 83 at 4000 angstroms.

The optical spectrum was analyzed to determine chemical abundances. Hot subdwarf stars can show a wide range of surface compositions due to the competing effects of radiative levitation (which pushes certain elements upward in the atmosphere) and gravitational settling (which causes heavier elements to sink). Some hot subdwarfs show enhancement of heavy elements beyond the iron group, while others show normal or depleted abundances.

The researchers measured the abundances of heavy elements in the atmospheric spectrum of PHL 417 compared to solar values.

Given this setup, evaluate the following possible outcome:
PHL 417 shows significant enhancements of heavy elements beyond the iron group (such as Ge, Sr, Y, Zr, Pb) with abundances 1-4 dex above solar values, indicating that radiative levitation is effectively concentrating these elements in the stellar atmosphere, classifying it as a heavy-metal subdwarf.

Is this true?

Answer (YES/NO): YES